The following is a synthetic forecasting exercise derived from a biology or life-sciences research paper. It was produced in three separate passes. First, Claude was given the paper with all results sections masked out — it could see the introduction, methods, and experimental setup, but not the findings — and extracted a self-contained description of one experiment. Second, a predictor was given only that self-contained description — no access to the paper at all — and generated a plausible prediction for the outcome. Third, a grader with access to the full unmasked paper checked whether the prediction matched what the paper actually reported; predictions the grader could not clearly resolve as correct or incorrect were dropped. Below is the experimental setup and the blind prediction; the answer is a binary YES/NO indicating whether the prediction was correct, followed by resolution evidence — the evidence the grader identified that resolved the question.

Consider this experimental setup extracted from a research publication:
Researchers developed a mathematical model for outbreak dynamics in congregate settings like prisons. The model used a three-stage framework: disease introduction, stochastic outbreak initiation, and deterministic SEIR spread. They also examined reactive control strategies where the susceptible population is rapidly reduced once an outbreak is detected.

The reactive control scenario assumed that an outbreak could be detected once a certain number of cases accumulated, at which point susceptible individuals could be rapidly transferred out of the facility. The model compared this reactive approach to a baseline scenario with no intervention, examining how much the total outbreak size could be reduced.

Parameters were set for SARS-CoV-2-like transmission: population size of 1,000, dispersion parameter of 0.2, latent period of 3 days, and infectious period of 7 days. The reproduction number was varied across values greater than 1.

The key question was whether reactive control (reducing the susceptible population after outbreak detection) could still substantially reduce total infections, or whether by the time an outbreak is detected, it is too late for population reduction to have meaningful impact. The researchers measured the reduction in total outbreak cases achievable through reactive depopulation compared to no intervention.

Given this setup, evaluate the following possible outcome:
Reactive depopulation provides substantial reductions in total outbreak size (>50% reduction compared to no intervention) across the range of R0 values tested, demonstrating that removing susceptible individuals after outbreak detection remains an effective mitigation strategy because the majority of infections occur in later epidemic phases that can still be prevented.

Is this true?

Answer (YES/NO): NO